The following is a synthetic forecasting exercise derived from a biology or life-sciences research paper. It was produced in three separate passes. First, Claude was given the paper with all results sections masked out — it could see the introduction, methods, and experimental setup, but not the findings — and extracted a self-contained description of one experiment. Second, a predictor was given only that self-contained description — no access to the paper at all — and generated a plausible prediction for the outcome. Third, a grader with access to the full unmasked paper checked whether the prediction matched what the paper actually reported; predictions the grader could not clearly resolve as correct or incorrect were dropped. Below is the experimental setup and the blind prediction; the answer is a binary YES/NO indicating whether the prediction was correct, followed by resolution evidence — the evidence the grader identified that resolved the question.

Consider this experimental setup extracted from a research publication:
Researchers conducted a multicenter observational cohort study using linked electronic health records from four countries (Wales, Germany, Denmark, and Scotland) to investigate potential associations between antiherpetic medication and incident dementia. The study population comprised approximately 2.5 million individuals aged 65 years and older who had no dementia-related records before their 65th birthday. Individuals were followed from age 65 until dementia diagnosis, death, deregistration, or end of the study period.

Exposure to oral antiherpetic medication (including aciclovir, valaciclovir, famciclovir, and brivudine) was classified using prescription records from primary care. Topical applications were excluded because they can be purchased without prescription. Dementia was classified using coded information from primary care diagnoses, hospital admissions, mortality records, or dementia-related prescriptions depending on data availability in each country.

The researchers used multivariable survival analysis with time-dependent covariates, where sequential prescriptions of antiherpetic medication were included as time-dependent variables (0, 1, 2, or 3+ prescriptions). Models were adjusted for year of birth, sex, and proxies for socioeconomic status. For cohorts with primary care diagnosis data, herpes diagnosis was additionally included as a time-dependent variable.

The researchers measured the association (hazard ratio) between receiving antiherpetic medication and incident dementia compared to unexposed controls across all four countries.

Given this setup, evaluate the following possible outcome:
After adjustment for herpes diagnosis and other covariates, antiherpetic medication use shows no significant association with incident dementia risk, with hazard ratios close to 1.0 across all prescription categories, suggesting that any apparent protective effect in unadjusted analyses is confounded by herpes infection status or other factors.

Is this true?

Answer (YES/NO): NO